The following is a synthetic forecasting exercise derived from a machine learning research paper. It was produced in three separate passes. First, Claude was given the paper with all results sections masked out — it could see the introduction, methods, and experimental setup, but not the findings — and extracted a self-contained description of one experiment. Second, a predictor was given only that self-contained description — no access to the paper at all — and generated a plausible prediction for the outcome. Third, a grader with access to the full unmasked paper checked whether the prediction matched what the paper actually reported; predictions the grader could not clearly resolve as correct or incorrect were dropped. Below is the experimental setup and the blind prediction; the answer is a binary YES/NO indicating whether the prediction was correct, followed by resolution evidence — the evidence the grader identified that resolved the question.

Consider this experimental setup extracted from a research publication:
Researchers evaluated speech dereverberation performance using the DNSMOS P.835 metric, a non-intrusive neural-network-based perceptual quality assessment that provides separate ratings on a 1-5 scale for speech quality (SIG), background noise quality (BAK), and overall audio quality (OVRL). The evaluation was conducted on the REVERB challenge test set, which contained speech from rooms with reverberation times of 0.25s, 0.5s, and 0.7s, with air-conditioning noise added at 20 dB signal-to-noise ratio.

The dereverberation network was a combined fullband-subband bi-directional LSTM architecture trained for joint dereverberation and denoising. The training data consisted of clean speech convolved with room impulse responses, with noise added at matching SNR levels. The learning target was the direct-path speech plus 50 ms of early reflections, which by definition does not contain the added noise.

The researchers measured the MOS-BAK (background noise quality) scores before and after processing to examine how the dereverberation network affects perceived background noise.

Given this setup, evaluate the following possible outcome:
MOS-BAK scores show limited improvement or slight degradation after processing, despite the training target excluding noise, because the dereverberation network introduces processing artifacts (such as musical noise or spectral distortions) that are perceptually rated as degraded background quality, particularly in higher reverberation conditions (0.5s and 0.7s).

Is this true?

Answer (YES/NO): NO